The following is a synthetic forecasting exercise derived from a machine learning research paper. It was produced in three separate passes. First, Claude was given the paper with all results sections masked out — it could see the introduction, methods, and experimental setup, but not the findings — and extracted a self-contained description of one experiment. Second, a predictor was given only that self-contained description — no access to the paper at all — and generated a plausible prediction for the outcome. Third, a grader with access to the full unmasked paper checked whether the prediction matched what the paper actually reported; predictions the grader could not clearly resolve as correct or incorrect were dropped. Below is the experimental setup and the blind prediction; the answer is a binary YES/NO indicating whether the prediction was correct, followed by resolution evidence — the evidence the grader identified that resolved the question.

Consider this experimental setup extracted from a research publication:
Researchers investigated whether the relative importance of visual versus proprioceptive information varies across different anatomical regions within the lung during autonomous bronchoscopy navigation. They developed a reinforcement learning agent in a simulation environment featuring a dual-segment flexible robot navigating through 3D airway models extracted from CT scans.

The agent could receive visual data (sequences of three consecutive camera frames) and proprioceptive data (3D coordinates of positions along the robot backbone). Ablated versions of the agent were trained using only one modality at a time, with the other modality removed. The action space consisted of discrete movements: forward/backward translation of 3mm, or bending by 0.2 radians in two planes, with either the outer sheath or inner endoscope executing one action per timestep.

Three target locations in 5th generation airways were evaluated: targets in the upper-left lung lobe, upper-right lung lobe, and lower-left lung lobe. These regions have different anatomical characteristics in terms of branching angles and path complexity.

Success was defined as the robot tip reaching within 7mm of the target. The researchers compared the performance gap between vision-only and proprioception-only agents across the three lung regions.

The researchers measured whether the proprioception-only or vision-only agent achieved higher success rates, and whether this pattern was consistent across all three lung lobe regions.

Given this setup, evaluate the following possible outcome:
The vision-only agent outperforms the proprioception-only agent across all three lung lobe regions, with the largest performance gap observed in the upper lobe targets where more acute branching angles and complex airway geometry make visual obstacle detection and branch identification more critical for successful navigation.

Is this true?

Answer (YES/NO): NO